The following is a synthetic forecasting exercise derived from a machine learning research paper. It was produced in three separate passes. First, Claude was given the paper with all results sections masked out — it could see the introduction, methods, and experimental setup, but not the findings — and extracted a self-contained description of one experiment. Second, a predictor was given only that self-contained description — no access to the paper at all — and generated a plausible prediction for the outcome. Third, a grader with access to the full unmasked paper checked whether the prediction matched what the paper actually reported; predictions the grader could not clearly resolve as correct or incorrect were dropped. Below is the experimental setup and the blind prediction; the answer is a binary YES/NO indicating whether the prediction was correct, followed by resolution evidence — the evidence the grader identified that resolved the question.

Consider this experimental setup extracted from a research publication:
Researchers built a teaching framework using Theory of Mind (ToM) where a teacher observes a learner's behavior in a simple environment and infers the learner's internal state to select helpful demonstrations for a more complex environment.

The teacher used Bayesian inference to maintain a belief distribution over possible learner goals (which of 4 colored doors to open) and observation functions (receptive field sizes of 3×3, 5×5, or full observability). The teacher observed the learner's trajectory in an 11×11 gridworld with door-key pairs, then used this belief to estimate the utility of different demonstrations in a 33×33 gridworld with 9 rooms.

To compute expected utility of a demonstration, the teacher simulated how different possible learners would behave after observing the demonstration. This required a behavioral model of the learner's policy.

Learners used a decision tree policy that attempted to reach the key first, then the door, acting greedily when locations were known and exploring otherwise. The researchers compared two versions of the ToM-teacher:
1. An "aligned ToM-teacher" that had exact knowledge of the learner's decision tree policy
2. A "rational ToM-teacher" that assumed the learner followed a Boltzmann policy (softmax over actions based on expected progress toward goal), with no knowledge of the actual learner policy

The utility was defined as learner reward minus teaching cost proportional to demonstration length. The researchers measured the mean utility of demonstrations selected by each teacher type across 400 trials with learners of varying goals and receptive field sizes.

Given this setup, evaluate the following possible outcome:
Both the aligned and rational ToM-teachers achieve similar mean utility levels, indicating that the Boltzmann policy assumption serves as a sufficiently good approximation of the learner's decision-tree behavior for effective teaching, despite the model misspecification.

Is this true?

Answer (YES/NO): NO